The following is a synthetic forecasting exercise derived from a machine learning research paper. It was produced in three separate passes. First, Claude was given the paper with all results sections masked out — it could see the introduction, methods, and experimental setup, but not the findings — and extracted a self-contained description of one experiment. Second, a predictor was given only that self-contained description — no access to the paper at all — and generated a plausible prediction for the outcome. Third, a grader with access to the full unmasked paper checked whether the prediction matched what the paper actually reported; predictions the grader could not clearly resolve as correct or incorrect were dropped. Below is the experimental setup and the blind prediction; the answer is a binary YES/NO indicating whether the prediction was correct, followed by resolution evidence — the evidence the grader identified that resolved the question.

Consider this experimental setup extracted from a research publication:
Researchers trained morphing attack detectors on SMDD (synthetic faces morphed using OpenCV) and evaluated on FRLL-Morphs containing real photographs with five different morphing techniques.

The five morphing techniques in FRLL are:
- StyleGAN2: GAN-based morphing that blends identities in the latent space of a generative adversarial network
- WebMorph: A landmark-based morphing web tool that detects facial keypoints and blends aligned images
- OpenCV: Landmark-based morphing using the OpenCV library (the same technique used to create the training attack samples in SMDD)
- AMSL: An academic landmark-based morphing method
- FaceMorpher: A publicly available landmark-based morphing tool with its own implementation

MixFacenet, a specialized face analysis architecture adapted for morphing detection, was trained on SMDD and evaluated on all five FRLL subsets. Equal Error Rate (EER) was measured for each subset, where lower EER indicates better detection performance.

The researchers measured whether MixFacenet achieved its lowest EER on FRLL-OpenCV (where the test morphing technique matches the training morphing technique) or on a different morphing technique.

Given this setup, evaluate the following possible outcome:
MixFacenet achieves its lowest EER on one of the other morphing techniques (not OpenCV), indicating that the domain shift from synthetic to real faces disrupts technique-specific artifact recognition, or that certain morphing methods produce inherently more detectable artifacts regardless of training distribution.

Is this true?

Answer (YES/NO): YES